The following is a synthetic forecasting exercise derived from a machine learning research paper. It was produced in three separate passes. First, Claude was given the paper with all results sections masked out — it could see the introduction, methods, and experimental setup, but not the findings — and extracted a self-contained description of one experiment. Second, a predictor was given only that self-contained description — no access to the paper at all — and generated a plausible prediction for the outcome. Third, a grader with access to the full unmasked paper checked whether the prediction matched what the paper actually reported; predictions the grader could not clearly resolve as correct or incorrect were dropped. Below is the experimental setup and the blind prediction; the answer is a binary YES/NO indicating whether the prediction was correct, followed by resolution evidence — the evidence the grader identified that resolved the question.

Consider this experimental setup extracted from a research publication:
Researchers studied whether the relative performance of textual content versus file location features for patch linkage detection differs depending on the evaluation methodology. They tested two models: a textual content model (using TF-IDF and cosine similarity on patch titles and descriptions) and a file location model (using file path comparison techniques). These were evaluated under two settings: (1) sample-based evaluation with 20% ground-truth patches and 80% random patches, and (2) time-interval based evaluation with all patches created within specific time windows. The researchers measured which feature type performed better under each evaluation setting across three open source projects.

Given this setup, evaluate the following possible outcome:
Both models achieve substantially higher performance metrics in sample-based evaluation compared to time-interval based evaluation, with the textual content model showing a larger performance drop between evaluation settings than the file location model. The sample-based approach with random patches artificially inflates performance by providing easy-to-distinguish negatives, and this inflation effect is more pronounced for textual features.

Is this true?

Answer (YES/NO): NO